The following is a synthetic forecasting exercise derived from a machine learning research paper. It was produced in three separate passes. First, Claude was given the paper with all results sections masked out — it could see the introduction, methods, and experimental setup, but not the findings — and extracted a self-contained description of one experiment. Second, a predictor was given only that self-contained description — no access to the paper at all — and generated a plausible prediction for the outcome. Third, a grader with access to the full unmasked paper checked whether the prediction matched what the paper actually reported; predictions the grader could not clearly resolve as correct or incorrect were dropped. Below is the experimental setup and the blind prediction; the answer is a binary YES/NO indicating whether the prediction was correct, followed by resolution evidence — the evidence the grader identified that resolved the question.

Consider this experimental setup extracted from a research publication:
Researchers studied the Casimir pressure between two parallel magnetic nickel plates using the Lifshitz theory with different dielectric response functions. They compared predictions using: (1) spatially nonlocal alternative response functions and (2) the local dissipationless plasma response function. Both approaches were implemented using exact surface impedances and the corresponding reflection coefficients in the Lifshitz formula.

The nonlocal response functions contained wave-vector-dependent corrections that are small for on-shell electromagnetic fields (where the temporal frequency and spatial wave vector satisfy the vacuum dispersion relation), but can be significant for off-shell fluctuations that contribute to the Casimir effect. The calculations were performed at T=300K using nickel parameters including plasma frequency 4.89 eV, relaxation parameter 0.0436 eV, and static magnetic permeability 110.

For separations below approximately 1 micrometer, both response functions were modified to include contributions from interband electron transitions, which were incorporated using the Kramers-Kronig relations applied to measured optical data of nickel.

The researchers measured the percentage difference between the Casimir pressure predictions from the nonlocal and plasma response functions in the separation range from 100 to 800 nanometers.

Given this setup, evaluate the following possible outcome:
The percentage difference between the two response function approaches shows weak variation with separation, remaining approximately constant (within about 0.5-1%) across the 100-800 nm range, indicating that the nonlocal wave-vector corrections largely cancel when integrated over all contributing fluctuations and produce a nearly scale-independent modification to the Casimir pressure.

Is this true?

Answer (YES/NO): NO